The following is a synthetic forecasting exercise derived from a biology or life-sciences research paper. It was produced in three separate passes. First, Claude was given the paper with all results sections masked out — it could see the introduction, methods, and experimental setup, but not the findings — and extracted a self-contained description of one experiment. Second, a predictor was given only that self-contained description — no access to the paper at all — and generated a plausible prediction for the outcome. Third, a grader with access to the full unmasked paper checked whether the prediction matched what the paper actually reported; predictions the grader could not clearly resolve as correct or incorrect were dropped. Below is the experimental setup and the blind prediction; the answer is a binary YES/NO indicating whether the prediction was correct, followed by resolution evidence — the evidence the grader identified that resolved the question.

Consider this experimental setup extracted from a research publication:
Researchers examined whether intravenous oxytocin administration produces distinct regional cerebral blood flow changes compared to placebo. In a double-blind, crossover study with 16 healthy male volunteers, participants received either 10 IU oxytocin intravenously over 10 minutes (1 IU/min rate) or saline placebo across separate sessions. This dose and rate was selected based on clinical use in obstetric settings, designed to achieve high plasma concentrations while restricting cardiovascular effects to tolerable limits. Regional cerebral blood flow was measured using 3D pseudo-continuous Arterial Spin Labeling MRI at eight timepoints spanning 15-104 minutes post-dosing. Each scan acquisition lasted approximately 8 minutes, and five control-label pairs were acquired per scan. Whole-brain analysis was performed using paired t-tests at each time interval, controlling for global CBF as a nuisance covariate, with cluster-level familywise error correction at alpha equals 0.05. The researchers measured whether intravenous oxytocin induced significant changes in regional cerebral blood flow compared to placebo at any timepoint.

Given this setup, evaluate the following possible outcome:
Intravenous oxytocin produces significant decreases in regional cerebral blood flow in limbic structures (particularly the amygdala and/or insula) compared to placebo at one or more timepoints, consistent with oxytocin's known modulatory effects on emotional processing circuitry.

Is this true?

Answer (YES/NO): YES